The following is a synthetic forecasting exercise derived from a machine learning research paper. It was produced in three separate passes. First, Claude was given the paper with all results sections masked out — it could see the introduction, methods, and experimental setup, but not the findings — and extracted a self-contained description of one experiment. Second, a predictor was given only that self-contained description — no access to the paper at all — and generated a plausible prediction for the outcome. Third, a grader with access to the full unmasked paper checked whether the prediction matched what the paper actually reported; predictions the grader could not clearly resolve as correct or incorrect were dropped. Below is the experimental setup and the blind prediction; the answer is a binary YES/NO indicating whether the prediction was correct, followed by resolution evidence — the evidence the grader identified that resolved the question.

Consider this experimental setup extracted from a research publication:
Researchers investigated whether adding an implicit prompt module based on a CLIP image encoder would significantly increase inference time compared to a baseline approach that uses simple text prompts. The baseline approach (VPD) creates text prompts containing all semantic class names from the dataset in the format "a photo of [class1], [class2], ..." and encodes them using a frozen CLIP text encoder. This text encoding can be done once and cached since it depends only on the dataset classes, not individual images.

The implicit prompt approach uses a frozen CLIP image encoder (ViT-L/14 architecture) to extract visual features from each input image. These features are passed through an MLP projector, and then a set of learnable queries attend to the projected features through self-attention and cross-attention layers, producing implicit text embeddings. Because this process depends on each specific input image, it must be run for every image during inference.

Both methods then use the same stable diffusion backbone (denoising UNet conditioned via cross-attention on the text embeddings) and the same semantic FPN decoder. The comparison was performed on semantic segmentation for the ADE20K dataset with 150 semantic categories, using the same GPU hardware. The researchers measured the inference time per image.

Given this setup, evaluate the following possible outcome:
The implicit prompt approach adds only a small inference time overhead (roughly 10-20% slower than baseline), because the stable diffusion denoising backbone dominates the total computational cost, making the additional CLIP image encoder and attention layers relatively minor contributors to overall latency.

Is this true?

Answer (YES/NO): NO